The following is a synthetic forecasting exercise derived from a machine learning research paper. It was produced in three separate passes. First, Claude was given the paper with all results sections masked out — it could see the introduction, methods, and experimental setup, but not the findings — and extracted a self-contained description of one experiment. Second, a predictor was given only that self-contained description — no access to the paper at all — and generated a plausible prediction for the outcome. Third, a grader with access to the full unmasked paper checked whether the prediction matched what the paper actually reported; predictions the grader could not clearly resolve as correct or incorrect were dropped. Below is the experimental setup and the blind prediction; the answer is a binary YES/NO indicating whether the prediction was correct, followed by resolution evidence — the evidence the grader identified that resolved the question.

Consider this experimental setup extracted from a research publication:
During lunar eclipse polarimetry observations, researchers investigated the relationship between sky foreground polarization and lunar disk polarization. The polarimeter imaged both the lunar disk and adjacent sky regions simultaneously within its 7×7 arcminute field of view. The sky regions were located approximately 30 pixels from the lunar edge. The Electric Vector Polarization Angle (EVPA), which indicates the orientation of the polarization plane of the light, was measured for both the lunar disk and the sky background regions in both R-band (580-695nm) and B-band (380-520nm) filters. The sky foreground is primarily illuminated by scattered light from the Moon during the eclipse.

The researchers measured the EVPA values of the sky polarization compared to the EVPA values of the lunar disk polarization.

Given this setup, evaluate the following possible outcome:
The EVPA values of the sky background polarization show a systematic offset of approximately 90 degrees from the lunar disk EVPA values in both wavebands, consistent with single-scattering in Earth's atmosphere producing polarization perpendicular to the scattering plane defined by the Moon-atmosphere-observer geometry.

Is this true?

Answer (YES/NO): NO